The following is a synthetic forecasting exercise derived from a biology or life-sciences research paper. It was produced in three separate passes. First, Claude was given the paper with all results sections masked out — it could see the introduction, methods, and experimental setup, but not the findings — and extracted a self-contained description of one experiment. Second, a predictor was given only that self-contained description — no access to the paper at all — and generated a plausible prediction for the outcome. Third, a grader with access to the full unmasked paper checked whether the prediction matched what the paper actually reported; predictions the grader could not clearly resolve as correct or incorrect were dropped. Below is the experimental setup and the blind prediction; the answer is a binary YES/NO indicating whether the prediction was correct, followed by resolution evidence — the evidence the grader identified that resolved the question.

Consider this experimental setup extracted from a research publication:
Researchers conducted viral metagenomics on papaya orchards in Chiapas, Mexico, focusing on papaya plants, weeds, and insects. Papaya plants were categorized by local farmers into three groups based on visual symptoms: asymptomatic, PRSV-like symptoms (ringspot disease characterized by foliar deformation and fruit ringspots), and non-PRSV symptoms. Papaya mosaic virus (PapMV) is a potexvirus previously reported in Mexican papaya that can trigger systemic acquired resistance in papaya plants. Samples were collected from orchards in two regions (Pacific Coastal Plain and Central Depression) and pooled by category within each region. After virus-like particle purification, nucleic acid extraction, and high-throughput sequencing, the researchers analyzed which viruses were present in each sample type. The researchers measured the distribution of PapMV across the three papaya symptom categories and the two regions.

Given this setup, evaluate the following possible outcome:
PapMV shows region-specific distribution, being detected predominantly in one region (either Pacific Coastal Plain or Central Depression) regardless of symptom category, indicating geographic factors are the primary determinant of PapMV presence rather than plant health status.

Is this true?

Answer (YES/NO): NO